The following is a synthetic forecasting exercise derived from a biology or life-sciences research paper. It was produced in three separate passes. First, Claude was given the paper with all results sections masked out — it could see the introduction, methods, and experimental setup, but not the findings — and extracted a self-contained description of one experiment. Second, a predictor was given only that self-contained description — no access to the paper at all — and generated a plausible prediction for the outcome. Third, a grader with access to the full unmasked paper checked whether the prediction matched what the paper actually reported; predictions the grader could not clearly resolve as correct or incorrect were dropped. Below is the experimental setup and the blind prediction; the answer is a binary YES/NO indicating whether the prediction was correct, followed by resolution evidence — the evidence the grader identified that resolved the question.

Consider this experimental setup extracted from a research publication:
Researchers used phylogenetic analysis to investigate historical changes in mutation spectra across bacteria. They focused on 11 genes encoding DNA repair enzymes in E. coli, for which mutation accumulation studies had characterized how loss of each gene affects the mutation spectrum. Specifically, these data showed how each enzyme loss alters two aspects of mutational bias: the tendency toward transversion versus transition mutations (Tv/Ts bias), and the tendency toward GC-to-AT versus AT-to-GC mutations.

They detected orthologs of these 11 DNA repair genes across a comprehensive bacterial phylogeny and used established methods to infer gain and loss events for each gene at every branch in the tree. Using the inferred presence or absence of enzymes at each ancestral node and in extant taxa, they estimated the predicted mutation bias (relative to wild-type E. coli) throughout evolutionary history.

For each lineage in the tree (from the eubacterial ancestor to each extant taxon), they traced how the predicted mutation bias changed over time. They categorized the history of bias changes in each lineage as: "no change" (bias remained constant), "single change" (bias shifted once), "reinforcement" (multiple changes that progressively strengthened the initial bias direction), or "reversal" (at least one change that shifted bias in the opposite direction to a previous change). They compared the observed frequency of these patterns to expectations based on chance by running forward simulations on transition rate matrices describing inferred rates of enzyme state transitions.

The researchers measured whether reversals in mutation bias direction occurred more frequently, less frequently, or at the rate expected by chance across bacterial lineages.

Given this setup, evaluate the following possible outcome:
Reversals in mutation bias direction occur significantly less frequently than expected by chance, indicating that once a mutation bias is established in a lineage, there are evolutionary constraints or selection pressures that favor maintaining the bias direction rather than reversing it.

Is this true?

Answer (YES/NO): NO